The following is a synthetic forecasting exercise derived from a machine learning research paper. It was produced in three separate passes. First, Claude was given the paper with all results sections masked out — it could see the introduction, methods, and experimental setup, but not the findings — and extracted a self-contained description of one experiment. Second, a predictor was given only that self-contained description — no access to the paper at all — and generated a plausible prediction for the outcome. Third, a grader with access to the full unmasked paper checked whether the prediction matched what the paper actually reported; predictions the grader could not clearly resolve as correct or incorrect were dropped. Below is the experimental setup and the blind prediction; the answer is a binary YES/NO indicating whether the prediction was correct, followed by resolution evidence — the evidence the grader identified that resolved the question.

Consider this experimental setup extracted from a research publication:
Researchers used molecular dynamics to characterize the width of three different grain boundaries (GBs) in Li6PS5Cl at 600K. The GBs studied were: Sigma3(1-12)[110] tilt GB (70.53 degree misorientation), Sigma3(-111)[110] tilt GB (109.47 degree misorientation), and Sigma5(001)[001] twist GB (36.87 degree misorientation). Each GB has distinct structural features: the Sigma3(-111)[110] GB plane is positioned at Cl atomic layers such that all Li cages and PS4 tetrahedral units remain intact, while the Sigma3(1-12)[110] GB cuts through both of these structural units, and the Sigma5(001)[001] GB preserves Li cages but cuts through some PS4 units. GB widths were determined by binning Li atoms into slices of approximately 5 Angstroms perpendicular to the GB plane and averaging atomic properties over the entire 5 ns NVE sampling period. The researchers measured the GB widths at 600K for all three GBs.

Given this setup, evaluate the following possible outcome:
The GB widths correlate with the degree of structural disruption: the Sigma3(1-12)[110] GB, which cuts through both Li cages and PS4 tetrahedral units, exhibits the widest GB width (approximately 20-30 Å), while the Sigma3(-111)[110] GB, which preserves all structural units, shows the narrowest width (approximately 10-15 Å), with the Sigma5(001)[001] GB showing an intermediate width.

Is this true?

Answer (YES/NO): NO